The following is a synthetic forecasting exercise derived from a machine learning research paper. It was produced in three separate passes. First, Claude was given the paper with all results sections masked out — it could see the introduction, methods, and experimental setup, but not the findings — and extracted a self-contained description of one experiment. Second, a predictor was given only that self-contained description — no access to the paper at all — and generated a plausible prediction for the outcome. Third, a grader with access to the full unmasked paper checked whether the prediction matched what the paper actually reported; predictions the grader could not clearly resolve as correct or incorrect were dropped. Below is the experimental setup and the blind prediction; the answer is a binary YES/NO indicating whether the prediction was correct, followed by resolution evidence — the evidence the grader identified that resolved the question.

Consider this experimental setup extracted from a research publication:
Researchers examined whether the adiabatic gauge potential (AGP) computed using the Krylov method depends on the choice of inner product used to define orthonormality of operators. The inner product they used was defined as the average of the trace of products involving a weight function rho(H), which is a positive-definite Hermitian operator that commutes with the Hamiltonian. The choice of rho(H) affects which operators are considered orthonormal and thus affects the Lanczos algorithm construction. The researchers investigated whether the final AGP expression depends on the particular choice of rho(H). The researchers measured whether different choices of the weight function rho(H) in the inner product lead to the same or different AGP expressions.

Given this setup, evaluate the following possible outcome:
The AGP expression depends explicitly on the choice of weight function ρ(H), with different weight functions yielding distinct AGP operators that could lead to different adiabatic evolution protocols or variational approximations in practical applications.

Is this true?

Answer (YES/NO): NO